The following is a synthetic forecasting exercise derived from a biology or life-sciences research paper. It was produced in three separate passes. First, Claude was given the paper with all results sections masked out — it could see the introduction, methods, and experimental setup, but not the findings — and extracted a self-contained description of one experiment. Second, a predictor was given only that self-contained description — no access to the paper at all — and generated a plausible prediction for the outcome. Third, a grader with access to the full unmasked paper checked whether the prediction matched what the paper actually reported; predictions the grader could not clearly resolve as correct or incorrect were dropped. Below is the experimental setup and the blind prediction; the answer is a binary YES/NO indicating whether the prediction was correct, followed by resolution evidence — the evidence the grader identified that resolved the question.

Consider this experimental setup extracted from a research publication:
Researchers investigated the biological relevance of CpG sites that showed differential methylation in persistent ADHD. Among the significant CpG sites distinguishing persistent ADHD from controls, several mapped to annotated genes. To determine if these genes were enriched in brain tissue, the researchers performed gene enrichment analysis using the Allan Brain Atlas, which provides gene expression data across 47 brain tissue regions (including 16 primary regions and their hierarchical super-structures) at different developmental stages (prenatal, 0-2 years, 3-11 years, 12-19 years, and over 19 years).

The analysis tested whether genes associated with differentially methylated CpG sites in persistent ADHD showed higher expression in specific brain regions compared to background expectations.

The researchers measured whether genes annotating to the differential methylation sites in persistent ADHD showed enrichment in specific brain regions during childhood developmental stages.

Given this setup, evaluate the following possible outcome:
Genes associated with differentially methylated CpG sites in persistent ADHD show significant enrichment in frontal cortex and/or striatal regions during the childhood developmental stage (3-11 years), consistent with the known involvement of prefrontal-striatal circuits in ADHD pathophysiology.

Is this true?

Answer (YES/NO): NO